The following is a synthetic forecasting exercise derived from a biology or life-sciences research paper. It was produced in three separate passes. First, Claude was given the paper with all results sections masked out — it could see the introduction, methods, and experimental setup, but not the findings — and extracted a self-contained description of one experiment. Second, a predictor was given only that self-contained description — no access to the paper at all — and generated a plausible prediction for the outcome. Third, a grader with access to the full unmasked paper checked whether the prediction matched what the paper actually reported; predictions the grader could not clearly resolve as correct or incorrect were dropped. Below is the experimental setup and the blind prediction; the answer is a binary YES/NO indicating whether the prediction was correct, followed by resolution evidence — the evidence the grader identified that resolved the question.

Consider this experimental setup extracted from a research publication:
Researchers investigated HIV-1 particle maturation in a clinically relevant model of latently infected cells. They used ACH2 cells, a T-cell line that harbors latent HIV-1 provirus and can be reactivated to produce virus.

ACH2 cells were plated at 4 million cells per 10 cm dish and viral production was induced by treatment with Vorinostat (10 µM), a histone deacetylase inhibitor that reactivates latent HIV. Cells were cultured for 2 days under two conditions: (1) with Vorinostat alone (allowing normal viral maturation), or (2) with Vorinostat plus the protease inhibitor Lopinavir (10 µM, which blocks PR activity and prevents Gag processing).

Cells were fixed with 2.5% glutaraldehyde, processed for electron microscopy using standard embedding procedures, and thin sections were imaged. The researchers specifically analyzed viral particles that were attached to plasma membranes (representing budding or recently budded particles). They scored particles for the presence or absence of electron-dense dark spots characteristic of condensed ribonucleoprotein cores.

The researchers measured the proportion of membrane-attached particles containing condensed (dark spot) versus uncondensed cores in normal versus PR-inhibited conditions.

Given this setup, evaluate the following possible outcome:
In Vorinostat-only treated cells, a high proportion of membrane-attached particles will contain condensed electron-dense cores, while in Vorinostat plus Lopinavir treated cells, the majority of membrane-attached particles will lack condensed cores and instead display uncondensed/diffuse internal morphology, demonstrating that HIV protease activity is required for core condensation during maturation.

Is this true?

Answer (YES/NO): YES